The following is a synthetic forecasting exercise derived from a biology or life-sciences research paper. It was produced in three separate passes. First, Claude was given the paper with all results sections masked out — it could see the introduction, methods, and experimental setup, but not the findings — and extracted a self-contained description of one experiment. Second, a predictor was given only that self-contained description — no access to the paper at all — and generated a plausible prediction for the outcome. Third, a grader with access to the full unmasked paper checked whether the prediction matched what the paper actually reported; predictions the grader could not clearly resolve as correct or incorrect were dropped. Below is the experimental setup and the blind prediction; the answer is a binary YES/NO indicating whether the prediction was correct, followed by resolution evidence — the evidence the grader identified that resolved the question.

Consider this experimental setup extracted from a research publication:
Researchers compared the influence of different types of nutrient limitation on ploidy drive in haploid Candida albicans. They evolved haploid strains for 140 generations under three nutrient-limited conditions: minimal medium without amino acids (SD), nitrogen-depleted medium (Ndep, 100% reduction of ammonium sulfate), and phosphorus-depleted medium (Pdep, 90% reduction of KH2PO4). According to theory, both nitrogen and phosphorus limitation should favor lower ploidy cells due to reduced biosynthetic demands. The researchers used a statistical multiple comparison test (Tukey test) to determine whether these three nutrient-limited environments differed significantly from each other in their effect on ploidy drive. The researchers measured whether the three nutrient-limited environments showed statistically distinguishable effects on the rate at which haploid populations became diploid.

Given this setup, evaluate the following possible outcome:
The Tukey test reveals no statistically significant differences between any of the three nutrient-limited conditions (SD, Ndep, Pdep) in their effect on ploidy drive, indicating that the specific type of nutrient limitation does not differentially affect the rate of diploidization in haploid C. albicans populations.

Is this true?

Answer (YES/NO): NO